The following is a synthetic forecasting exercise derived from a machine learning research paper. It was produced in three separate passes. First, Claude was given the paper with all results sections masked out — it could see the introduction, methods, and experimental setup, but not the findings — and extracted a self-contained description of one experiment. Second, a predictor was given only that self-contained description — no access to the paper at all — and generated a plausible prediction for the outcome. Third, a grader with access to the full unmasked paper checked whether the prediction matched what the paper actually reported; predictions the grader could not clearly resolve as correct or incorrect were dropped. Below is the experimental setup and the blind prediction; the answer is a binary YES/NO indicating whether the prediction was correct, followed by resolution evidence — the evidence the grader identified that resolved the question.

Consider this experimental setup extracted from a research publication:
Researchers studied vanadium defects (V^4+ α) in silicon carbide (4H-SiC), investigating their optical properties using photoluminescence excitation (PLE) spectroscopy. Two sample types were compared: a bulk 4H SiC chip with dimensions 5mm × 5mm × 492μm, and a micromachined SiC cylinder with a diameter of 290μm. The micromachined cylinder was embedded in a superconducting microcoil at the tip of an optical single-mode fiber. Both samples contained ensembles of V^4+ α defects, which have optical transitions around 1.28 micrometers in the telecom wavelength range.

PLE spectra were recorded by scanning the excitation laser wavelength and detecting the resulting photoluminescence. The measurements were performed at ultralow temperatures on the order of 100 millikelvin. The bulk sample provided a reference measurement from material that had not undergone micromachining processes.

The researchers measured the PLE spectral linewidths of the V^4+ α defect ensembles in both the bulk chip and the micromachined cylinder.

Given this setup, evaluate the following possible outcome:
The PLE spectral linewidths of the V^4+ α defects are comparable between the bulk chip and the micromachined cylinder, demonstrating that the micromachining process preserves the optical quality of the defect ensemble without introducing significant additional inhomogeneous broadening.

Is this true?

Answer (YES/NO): NO